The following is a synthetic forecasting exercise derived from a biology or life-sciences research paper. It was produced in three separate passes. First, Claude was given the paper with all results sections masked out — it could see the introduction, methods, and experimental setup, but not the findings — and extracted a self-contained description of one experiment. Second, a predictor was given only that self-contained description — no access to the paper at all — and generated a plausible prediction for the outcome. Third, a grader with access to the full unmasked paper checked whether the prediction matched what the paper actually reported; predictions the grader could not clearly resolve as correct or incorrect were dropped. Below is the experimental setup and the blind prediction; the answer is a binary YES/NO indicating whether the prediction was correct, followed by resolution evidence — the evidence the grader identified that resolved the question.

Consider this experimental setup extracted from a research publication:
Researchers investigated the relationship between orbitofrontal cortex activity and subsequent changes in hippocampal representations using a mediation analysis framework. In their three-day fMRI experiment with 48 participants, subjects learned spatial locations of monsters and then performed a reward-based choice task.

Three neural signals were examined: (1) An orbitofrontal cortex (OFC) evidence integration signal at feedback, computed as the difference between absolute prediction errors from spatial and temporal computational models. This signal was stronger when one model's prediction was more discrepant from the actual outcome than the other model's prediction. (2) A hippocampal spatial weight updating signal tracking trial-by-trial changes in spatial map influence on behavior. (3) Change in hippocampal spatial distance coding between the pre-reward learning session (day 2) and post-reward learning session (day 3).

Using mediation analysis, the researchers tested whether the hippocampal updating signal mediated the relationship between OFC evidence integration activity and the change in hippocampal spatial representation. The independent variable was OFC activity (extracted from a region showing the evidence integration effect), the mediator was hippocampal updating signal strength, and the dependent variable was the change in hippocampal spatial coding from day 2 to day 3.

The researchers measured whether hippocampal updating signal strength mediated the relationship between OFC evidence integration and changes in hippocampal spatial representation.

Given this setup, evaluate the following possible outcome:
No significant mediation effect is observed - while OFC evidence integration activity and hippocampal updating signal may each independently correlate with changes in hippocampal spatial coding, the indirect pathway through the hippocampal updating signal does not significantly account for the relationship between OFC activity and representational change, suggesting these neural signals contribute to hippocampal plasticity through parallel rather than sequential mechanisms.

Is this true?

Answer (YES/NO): NO